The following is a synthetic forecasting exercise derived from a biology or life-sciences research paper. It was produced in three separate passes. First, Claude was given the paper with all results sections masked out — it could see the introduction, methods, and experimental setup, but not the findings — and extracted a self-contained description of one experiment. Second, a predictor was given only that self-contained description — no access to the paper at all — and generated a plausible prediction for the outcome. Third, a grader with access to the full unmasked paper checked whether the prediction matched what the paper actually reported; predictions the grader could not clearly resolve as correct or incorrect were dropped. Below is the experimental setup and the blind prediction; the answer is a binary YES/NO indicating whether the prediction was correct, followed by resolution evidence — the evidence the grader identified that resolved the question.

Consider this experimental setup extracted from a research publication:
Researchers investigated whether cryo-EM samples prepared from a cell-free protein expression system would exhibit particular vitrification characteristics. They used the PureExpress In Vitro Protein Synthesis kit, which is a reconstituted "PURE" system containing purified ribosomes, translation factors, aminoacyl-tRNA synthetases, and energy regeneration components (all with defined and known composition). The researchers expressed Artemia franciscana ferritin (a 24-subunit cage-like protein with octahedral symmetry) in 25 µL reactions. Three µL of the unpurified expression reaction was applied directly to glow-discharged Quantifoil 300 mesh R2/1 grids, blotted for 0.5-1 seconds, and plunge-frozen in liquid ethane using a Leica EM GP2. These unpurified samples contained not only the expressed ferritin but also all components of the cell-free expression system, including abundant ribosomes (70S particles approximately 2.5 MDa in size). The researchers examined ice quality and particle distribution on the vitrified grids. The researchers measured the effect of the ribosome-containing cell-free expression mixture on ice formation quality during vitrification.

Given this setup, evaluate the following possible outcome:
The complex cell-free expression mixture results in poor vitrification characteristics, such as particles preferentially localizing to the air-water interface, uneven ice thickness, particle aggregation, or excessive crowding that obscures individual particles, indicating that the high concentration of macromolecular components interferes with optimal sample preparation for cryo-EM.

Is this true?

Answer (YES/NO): NO